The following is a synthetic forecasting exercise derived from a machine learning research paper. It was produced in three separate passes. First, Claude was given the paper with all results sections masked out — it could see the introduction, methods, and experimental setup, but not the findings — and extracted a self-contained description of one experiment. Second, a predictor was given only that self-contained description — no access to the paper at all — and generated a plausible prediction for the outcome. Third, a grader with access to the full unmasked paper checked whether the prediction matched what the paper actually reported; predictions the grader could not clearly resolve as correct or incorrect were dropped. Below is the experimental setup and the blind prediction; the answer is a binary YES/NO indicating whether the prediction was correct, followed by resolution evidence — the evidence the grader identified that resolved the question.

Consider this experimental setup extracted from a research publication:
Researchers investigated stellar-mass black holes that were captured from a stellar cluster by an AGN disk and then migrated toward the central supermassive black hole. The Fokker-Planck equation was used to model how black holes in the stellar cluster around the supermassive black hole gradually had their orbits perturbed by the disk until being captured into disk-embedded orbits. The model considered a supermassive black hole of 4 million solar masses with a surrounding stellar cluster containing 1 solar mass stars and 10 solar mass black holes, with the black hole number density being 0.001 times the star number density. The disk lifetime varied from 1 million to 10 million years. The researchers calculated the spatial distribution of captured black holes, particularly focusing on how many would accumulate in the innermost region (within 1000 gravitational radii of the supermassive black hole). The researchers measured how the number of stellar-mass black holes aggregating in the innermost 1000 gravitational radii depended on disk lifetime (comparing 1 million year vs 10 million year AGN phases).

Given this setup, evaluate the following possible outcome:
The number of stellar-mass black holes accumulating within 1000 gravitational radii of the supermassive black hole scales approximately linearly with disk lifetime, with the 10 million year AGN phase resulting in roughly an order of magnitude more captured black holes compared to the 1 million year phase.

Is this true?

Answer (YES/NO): NO